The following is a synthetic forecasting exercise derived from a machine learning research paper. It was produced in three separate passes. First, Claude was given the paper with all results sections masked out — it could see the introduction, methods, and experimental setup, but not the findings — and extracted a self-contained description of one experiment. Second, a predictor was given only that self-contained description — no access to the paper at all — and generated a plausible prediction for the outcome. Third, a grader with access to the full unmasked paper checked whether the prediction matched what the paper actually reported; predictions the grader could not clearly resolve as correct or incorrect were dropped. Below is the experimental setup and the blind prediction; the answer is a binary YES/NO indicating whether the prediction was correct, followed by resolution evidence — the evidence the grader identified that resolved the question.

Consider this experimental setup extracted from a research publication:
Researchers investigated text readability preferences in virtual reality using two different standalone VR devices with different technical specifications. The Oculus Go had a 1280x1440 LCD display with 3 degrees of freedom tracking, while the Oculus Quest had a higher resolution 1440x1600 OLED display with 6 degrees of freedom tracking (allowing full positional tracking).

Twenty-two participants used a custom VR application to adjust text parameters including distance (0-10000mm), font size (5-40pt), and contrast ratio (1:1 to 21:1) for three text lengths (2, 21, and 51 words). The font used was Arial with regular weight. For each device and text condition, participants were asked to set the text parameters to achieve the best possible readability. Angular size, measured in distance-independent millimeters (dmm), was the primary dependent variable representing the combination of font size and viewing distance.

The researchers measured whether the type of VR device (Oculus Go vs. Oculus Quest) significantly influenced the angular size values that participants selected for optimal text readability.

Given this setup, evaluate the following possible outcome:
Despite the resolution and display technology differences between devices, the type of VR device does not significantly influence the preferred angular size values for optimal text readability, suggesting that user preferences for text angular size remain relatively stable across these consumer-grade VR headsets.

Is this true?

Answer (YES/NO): YES